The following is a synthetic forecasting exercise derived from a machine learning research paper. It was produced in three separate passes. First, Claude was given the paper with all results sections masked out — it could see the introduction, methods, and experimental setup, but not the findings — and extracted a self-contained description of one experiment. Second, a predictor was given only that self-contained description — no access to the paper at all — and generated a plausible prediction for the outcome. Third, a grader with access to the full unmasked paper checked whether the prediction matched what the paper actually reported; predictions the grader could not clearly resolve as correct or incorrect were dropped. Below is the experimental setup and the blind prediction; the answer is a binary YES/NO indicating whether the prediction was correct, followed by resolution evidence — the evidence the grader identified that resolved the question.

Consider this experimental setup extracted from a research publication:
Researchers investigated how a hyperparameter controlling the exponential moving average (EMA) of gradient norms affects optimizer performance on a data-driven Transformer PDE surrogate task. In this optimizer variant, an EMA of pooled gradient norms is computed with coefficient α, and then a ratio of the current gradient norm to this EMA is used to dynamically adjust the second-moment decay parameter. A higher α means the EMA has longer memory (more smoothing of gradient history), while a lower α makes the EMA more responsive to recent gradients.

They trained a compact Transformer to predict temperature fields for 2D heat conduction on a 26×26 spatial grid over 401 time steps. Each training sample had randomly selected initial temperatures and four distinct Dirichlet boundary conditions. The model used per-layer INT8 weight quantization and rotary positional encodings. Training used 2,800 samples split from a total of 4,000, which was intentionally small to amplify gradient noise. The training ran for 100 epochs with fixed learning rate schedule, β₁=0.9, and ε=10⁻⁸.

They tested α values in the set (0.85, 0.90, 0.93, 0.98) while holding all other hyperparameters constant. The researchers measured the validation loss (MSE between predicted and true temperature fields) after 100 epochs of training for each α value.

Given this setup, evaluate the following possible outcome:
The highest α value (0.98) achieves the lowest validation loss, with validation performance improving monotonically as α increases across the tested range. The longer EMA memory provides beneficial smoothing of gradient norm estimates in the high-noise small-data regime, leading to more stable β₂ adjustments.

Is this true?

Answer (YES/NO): NO